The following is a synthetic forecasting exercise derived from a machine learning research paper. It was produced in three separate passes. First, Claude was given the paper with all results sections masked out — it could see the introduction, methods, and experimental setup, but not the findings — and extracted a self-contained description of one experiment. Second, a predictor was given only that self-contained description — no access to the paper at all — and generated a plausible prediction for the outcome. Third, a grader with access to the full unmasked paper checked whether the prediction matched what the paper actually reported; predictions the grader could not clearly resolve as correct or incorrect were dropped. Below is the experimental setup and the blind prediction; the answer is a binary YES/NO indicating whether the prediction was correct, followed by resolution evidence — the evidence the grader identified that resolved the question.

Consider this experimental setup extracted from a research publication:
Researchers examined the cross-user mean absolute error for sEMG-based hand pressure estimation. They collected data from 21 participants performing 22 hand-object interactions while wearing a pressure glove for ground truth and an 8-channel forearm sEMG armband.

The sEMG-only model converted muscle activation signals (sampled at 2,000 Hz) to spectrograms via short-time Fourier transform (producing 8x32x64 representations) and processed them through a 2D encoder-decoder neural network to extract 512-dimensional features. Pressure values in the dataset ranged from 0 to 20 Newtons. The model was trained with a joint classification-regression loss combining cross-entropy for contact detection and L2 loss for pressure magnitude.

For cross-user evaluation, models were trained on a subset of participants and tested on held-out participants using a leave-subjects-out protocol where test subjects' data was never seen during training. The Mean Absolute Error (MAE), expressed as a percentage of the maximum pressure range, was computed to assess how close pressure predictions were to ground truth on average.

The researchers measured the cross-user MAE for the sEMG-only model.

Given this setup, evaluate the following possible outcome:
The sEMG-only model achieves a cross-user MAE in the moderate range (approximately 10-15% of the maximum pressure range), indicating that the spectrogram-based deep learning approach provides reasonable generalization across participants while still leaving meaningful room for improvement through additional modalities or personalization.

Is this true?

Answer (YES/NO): YES